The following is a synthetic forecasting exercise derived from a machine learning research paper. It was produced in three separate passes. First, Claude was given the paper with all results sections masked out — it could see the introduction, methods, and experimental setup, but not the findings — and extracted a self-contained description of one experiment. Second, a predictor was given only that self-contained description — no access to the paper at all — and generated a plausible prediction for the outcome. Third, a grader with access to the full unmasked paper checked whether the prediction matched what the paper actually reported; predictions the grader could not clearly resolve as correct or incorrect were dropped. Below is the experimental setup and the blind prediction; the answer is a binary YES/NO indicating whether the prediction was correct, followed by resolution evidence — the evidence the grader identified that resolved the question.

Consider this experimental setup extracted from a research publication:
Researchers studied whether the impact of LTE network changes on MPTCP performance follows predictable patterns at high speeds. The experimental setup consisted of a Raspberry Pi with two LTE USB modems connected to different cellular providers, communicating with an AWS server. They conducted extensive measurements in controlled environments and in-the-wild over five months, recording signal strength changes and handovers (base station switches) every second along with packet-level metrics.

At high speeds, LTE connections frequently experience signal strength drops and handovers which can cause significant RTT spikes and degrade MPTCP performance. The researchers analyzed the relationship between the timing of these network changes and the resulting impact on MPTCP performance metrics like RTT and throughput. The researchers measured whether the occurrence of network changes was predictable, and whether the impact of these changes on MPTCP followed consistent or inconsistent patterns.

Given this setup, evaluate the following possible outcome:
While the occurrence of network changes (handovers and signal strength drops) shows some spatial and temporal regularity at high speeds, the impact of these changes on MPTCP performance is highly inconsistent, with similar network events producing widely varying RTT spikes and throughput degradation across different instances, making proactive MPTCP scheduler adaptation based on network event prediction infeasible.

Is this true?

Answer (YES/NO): NO